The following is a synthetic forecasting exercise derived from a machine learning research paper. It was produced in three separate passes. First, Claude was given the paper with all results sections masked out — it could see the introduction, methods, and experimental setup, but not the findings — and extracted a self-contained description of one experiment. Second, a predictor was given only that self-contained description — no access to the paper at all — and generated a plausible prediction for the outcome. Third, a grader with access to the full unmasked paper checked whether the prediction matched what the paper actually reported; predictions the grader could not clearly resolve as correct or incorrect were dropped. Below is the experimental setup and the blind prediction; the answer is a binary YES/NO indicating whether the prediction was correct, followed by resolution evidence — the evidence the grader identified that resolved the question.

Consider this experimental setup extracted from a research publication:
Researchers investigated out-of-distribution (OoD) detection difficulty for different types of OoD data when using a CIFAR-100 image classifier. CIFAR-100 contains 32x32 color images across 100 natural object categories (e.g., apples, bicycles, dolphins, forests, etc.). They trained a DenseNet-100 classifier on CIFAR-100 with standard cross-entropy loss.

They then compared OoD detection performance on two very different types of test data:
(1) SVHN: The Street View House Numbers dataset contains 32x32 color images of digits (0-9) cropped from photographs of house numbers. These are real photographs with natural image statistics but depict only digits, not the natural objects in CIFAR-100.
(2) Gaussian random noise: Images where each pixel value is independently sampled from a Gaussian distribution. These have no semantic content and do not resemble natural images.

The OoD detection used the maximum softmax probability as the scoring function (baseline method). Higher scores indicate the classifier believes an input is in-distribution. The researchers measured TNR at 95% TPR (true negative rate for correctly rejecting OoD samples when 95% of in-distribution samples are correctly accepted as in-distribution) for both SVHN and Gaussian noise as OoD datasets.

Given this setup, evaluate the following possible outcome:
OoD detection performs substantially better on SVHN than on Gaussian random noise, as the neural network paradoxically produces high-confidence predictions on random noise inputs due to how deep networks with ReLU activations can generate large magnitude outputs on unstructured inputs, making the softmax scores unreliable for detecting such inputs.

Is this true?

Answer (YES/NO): YES